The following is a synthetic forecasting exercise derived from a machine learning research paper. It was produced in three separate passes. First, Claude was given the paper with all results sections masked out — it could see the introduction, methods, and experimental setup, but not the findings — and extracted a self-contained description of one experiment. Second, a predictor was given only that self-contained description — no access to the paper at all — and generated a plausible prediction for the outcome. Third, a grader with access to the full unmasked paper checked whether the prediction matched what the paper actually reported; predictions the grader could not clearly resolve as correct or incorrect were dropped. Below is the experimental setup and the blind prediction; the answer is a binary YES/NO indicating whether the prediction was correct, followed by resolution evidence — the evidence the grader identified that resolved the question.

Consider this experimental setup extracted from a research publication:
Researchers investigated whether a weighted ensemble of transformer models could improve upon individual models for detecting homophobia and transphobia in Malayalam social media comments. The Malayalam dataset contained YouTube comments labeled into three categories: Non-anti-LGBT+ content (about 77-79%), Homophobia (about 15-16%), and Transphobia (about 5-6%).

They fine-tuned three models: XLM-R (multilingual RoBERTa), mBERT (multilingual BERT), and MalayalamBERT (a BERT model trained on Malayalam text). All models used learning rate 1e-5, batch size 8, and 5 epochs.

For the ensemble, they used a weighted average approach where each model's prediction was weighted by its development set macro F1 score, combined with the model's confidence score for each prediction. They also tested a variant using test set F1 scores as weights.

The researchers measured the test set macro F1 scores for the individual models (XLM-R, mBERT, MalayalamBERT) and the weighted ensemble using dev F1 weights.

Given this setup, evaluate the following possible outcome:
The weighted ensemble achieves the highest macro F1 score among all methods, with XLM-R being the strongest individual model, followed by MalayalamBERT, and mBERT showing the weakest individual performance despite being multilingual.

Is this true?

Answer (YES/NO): NO